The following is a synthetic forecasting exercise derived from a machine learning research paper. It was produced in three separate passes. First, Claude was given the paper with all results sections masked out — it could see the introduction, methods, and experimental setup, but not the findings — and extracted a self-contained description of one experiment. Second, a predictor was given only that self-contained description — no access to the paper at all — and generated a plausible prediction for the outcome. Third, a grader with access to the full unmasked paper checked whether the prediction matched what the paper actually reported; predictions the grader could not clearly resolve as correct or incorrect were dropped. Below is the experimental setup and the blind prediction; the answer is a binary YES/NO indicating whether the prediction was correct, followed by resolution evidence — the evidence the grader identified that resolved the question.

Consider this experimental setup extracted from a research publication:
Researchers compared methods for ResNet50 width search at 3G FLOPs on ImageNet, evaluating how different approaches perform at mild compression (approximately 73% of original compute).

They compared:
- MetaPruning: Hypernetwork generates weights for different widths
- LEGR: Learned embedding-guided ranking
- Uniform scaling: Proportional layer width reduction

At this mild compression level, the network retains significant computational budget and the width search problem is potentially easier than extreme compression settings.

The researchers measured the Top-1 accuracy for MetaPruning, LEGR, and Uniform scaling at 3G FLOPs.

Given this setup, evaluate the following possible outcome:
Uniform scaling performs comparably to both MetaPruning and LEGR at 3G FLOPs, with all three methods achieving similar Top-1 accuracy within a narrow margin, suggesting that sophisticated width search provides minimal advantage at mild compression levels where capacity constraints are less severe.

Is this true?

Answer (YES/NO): NO